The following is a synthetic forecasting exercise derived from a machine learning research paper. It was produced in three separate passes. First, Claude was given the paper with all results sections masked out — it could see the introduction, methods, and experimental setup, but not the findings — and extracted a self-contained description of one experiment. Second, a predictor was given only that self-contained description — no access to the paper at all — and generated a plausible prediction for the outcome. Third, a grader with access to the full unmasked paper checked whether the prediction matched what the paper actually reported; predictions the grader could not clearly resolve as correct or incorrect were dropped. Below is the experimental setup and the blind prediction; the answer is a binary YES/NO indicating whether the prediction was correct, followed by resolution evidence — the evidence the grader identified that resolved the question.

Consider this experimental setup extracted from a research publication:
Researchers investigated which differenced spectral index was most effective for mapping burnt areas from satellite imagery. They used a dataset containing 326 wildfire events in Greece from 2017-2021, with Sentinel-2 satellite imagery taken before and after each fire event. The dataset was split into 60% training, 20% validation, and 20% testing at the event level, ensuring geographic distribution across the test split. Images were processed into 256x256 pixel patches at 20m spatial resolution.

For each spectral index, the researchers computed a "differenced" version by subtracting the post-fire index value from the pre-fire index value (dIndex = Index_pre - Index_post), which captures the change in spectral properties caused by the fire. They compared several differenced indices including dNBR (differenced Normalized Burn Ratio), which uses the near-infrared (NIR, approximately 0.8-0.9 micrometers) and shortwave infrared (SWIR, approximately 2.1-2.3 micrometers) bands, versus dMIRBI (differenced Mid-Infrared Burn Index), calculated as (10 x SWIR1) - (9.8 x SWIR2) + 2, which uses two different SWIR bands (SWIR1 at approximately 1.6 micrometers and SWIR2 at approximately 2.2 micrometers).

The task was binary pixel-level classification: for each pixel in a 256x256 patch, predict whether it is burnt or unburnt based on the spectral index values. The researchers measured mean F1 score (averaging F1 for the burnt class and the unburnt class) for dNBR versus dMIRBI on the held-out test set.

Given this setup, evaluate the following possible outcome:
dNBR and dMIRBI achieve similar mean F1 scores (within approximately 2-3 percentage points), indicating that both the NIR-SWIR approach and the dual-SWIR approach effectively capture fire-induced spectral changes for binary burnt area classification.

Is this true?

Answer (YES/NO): NO